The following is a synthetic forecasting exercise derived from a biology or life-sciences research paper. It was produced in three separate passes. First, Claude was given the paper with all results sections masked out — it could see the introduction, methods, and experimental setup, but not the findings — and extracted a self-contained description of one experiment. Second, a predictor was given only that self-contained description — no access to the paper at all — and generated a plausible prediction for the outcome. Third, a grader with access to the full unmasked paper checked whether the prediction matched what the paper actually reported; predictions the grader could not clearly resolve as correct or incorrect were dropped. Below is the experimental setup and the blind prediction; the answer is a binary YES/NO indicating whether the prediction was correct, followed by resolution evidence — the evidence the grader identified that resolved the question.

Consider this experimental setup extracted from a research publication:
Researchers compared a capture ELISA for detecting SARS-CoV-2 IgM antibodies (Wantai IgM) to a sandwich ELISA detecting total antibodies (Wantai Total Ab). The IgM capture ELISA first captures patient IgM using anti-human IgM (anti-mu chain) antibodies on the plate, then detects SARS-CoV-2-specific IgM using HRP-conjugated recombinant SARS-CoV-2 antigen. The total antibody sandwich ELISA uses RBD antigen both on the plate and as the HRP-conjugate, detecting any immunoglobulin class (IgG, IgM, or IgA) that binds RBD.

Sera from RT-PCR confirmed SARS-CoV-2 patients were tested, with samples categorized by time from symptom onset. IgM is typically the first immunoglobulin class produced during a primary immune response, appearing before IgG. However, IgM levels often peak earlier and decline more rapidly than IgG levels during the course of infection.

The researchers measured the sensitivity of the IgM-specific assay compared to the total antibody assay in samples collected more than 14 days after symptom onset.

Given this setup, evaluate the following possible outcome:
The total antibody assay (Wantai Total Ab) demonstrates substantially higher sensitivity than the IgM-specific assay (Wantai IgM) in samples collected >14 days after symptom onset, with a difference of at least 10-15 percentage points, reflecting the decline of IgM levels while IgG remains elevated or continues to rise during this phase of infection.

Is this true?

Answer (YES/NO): YES